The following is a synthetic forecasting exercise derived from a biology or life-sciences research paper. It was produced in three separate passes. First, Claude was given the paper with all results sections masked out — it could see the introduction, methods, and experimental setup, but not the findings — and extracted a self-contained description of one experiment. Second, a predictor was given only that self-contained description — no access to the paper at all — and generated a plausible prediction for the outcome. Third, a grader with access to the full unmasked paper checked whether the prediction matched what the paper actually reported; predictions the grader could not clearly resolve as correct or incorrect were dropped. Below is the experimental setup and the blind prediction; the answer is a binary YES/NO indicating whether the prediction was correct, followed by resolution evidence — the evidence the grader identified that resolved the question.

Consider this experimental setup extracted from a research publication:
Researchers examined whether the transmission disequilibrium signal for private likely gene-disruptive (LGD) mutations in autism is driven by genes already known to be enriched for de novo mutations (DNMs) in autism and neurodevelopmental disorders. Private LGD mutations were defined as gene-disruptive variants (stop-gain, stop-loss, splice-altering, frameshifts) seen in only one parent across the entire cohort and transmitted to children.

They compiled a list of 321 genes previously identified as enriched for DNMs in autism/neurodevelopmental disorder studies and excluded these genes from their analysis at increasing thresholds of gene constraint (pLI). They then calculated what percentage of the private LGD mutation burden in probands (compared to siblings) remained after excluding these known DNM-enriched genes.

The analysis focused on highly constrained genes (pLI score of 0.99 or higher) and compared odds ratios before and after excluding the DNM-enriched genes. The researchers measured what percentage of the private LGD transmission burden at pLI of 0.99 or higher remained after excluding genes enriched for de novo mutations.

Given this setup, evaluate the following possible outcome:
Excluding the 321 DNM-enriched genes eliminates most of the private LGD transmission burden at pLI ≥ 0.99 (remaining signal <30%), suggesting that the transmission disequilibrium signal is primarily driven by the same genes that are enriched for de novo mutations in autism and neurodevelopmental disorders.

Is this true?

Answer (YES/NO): NO